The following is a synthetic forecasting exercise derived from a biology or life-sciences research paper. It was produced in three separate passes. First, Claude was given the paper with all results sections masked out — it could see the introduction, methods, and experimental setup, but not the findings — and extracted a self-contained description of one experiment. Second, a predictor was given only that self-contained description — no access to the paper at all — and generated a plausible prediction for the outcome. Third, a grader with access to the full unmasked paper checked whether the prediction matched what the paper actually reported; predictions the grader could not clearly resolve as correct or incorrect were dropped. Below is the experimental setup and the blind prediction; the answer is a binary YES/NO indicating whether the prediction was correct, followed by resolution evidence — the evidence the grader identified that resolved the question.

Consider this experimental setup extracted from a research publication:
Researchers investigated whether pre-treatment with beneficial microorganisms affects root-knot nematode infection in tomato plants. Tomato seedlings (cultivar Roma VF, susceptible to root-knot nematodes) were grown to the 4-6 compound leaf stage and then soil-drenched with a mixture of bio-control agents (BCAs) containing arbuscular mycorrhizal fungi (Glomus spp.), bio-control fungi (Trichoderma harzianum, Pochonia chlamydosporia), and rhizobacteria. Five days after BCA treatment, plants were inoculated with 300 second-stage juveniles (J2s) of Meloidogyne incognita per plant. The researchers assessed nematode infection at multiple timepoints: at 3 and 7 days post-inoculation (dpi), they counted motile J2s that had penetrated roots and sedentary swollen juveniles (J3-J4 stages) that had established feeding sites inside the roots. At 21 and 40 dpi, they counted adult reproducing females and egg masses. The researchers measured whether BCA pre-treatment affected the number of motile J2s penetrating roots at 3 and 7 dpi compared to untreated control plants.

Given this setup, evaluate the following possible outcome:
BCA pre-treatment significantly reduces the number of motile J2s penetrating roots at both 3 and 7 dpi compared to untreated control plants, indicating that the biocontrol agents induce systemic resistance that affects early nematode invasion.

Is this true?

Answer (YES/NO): NO